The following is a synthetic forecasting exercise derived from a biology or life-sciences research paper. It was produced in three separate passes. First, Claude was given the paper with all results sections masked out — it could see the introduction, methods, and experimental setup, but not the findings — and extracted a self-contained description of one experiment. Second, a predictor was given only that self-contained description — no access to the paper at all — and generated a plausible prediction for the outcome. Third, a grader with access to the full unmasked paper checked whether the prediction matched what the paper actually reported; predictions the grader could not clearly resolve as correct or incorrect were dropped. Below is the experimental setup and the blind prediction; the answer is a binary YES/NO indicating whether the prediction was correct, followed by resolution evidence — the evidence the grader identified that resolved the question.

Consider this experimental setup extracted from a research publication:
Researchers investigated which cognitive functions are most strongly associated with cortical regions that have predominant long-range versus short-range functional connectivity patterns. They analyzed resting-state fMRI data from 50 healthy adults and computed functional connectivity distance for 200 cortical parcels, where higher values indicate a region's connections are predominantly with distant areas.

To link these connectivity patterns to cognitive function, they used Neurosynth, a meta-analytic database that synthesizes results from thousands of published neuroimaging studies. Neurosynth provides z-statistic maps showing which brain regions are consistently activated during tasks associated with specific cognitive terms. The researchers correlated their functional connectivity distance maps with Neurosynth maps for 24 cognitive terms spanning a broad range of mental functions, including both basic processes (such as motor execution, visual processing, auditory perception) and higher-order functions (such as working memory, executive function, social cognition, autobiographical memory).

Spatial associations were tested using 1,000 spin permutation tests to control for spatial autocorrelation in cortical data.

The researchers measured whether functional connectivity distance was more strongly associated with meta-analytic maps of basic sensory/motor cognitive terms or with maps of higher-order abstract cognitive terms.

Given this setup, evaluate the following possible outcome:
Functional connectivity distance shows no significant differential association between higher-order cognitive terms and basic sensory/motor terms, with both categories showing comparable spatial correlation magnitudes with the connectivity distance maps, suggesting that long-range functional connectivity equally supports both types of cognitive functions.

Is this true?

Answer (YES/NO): NO